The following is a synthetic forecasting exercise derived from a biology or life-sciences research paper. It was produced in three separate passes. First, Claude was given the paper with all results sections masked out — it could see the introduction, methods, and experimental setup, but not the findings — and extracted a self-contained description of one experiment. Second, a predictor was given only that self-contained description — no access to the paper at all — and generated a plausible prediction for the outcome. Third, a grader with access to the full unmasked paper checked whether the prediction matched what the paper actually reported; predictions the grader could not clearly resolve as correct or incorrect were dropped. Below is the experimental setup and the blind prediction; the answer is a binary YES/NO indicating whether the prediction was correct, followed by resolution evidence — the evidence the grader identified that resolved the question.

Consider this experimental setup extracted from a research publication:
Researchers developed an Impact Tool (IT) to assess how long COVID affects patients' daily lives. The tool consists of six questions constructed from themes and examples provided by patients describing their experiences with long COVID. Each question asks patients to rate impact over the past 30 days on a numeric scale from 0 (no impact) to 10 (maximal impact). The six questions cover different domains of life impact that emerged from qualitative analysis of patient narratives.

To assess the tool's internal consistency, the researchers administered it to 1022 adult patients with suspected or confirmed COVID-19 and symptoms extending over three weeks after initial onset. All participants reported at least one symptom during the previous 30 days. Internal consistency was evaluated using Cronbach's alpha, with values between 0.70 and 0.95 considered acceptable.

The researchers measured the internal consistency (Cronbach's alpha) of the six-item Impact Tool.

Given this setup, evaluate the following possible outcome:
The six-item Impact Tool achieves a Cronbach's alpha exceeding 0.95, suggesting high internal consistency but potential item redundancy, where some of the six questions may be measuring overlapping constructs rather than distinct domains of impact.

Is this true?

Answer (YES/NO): NO